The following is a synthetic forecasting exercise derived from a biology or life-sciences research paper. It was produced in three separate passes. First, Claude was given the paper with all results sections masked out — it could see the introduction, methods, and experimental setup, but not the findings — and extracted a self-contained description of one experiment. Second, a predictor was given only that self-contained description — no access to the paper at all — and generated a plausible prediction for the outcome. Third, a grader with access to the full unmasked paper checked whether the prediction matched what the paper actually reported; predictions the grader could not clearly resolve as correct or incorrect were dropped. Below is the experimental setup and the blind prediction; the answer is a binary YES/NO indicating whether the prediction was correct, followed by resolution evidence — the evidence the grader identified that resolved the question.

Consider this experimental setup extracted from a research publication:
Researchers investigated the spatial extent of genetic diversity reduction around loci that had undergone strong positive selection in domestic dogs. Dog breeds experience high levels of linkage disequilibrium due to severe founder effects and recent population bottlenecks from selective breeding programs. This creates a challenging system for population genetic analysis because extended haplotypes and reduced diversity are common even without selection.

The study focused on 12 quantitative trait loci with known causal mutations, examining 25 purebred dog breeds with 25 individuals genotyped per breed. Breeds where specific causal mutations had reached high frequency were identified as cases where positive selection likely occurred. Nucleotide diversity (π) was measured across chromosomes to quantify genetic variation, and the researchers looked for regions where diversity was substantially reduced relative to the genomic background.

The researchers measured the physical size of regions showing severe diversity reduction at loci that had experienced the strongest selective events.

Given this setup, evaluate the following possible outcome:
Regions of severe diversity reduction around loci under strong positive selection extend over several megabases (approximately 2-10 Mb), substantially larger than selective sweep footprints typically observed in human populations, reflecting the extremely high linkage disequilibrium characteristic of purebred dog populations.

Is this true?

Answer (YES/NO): NO